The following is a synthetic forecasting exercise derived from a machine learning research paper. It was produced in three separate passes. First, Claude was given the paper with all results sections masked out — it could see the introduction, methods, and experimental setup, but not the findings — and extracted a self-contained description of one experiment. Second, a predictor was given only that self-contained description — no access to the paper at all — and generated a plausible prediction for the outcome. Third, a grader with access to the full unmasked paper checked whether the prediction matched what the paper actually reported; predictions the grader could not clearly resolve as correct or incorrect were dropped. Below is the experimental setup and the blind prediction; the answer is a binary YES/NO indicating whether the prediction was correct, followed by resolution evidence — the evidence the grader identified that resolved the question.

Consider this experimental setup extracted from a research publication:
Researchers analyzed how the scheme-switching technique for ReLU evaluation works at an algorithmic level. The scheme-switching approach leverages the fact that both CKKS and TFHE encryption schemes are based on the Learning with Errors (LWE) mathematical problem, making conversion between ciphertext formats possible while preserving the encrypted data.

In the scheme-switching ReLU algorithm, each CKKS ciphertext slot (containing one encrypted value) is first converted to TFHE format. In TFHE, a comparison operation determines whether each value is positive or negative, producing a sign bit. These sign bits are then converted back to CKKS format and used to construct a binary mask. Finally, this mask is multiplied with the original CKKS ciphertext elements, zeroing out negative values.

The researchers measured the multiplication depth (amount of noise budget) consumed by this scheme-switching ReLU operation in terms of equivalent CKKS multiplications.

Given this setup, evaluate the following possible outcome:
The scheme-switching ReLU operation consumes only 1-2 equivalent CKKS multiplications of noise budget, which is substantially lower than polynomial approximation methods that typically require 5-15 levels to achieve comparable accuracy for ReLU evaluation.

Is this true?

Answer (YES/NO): YES